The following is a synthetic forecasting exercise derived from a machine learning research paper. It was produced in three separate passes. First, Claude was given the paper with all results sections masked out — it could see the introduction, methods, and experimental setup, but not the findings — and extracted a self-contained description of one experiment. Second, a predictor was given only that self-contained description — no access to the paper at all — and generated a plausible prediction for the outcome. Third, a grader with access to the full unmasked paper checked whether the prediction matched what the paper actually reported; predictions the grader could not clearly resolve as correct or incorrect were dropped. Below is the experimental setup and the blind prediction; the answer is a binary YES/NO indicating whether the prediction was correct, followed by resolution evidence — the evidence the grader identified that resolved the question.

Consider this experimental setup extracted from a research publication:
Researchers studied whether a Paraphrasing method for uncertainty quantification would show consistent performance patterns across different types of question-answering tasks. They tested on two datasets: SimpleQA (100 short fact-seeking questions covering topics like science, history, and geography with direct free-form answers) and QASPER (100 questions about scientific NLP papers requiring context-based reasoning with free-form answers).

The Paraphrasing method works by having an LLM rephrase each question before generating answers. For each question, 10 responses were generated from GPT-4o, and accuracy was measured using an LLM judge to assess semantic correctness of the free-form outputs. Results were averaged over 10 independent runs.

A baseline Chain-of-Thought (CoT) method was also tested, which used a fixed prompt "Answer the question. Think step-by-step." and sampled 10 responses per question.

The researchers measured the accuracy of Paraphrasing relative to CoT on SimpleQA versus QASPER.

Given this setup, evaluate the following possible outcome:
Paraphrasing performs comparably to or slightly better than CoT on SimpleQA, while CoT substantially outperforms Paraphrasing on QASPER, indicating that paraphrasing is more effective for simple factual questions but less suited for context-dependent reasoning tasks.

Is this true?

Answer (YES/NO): NO